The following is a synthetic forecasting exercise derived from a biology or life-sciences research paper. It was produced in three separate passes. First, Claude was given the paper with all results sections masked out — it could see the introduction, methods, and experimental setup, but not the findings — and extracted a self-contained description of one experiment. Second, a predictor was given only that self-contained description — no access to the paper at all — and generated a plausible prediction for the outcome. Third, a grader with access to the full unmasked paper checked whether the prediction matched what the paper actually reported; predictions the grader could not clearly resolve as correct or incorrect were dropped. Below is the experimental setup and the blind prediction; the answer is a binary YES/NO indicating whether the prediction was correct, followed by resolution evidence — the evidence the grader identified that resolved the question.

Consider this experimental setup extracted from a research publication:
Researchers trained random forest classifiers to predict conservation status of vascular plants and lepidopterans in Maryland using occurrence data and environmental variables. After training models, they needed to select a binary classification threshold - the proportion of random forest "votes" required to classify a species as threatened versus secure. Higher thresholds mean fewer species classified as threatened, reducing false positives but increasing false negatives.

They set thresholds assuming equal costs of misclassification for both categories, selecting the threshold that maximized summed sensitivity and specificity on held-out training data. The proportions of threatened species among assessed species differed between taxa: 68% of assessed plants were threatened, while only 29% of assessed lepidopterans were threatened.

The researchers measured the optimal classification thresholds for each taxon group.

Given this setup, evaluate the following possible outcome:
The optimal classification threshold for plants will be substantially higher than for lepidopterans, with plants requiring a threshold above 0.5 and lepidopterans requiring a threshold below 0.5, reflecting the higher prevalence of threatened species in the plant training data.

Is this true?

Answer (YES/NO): YES